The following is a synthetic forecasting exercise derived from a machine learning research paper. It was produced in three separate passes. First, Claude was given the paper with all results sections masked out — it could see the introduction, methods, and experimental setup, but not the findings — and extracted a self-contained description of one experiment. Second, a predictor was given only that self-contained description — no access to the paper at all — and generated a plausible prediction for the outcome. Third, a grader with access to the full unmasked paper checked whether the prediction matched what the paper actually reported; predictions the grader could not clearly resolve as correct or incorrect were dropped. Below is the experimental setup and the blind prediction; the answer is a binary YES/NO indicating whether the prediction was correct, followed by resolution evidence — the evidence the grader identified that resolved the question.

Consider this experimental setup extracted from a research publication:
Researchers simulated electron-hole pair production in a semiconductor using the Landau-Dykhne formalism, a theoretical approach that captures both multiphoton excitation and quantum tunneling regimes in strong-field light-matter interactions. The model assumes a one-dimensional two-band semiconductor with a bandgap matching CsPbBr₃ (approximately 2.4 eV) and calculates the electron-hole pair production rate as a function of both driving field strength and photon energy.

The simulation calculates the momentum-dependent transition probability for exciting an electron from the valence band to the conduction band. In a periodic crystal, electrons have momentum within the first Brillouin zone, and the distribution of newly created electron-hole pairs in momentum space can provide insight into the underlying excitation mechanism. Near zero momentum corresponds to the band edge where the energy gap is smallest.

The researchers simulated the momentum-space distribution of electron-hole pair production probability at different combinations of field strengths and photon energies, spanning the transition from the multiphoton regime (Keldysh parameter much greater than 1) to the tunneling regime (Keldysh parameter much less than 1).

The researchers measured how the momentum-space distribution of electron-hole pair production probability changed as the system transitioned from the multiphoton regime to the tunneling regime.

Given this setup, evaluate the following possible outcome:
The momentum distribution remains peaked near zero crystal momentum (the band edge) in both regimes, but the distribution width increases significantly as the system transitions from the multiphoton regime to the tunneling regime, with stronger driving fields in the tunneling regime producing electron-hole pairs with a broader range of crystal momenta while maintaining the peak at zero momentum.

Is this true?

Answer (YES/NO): NO